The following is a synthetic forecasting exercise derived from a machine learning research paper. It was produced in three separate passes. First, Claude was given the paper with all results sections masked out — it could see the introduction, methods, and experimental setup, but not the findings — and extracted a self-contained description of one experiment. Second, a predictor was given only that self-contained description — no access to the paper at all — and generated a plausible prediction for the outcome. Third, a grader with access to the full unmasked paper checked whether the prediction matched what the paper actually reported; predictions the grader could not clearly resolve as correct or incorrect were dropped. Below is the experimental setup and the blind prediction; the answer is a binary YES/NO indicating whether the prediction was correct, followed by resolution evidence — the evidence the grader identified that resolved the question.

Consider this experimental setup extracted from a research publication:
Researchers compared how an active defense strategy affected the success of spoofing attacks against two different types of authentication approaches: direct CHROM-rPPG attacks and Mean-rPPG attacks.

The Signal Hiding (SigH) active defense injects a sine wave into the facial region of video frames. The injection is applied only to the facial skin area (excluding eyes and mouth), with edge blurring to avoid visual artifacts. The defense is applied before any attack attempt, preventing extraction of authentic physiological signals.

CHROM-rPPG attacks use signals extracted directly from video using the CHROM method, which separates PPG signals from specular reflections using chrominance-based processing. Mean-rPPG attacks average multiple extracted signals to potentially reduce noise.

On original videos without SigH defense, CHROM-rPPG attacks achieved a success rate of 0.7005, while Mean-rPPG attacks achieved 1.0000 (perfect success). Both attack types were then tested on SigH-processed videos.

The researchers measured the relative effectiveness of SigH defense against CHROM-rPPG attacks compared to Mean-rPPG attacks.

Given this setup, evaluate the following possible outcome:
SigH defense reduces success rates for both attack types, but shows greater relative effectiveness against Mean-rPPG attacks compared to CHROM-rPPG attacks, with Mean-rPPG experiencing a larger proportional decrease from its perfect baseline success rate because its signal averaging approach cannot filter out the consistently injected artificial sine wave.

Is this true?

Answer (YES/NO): NO